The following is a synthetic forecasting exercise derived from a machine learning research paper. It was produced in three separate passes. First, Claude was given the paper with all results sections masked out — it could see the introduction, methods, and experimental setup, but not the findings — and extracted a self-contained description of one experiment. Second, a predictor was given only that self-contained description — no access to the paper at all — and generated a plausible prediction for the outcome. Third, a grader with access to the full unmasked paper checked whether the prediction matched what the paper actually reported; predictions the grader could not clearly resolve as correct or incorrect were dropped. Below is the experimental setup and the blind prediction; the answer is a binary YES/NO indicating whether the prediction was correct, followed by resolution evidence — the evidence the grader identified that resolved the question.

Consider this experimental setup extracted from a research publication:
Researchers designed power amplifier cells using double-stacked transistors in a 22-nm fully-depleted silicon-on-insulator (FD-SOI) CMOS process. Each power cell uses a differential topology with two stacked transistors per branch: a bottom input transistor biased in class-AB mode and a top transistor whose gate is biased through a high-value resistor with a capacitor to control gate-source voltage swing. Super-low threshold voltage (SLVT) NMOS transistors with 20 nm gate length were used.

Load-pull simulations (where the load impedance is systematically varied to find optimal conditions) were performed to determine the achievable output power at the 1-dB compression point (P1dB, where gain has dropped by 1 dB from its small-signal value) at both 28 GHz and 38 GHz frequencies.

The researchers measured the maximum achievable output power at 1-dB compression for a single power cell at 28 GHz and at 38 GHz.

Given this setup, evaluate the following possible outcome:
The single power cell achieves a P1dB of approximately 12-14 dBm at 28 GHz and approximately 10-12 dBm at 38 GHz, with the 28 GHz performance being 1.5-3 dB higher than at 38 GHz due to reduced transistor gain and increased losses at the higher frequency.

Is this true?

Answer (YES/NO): NO